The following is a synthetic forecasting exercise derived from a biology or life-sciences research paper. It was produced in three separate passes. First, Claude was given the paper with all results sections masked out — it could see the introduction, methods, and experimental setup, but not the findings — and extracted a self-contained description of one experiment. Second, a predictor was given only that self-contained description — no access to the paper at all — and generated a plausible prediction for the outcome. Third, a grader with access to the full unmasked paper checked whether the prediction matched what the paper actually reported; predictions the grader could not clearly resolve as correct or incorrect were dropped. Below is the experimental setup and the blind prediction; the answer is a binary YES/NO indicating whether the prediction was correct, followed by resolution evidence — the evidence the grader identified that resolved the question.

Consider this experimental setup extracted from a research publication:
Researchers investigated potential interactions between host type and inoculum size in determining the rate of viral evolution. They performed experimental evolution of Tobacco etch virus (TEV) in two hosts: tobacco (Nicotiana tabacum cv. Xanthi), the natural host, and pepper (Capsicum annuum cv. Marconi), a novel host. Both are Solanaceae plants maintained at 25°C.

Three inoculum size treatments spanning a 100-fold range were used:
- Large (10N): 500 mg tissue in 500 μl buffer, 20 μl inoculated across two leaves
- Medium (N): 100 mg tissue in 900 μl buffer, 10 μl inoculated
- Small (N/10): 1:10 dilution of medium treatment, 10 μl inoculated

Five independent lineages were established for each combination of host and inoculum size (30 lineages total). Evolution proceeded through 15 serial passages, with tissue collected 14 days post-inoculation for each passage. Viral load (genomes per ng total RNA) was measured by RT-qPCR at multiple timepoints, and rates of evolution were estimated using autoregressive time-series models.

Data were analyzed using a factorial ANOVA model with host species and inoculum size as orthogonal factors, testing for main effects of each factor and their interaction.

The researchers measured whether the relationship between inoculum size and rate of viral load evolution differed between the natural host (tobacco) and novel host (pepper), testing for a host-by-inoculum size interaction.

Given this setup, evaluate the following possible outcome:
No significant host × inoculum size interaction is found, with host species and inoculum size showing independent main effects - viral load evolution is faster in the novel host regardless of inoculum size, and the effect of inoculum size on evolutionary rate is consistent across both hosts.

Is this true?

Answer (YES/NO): YES